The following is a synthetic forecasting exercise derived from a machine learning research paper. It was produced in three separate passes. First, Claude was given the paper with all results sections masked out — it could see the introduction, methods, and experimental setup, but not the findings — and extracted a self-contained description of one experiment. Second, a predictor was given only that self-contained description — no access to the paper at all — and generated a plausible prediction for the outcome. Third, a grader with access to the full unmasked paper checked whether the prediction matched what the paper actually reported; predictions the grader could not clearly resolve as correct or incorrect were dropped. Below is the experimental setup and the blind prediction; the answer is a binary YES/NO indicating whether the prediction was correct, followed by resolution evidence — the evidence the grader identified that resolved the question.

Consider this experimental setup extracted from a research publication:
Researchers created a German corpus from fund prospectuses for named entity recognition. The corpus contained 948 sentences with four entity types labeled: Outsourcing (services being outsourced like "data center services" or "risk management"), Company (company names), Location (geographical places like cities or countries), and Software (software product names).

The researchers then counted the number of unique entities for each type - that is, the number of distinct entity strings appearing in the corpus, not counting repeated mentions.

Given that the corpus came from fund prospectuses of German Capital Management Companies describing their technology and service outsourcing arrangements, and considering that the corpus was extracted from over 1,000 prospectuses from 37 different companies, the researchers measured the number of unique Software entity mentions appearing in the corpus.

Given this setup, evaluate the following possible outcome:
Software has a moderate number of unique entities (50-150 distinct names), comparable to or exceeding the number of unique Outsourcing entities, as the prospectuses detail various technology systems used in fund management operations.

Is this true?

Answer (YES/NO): NO